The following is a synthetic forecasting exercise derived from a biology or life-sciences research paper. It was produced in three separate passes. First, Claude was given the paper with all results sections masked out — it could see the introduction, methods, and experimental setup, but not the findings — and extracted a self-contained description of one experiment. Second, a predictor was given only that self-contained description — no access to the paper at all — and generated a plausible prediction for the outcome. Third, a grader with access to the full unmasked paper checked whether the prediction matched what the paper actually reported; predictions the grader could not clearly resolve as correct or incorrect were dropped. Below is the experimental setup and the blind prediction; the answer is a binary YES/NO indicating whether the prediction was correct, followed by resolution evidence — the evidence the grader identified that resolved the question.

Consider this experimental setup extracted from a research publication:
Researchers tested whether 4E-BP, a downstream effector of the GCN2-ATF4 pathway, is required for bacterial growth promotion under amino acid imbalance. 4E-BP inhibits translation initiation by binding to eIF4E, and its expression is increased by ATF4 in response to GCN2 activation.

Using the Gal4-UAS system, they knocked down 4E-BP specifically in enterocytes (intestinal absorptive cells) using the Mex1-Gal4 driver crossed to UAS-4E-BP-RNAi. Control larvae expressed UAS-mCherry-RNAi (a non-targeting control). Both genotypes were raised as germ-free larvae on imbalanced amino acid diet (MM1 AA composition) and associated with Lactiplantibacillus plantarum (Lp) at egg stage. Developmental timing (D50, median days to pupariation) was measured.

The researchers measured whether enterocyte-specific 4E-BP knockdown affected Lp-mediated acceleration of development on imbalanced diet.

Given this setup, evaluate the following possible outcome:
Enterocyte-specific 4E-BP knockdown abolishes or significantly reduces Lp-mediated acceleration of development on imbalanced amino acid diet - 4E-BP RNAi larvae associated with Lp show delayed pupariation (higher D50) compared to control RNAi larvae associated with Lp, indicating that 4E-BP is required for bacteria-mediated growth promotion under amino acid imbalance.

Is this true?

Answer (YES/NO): NO